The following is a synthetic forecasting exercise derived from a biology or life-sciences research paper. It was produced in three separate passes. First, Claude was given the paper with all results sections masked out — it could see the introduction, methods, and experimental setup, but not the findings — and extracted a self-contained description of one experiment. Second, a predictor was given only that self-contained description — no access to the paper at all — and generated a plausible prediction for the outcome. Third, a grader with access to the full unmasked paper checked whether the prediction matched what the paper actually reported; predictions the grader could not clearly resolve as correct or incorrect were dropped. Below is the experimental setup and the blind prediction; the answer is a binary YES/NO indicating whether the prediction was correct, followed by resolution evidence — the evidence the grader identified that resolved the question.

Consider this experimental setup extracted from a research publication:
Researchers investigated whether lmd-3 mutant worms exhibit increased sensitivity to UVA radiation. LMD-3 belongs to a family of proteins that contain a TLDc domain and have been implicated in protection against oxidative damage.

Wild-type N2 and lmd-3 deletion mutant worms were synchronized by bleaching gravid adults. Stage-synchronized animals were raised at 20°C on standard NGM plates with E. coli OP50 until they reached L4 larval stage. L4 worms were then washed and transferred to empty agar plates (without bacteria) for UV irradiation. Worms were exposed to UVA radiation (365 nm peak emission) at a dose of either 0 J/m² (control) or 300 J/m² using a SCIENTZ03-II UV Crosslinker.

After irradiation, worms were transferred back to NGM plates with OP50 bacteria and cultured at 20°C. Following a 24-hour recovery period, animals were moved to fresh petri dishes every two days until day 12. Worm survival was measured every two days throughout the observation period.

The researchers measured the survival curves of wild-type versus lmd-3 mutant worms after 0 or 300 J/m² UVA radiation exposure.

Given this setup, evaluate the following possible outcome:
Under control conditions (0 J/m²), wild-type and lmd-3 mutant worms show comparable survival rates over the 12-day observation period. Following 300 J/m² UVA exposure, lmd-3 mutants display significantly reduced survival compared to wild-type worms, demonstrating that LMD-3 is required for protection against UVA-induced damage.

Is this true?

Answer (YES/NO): YES